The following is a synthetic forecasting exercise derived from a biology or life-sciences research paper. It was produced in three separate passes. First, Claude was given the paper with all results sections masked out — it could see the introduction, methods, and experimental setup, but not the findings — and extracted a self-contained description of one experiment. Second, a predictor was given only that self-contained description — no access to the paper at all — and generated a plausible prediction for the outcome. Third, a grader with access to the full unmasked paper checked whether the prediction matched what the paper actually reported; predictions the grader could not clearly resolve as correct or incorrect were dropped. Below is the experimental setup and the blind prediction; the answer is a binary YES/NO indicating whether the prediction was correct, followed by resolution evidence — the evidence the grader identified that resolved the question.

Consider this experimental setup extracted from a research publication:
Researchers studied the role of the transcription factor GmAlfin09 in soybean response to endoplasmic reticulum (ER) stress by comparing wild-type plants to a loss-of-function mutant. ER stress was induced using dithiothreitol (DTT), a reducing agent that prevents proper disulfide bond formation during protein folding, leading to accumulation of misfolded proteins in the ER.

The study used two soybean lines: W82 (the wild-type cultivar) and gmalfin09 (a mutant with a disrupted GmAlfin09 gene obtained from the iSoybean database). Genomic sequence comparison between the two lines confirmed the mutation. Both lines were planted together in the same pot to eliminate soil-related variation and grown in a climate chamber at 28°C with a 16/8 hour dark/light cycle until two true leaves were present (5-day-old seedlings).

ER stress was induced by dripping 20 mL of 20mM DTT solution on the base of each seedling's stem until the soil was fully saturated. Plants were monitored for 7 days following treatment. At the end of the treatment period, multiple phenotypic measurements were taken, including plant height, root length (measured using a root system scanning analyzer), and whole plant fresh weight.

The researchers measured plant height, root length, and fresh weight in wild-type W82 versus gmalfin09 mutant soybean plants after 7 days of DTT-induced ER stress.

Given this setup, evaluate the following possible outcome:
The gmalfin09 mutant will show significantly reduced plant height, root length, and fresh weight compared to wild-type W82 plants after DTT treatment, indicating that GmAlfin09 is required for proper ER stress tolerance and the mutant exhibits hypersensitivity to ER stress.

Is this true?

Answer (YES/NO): YES